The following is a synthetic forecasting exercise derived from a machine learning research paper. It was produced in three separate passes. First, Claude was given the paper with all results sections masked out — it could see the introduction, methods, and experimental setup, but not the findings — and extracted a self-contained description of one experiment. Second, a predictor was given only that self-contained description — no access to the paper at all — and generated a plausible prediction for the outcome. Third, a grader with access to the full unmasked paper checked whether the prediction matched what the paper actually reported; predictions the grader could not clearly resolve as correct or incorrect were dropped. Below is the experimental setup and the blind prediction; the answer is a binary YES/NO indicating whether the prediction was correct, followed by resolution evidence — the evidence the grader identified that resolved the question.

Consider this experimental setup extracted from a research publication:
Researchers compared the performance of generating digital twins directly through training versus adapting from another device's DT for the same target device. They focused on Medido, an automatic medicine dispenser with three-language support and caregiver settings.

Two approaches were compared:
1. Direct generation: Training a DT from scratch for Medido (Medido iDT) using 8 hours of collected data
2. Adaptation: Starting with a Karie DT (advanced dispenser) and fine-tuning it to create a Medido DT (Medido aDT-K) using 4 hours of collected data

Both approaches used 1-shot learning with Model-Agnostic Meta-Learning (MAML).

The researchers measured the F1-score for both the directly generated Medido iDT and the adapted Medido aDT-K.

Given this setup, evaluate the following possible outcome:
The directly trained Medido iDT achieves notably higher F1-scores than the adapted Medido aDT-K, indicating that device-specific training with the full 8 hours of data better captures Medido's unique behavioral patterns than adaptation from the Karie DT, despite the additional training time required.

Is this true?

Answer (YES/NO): NO